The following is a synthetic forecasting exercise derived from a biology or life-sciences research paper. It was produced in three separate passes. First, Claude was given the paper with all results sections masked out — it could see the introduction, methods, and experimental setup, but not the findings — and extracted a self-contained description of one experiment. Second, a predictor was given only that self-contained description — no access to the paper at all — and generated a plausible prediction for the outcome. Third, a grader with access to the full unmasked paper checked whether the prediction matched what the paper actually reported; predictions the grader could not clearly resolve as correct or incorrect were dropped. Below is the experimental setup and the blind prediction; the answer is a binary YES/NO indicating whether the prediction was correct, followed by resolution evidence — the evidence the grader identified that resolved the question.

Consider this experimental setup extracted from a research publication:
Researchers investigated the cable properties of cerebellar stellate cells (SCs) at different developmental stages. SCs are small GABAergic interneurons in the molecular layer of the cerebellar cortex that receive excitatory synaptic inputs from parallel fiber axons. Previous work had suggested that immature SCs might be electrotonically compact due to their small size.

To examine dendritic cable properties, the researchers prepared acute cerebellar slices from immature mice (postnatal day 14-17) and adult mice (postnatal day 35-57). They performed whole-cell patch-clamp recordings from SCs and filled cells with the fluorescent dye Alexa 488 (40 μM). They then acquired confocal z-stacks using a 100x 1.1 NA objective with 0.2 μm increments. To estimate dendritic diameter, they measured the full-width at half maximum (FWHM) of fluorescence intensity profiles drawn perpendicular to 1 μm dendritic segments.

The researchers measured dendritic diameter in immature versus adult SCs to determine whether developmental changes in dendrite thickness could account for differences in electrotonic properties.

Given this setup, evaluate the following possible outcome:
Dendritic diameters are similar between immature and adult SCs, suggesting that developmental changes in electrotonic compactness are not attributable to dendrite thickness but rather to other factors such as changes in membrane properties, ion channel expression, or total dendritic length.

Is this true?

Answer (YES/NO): YES